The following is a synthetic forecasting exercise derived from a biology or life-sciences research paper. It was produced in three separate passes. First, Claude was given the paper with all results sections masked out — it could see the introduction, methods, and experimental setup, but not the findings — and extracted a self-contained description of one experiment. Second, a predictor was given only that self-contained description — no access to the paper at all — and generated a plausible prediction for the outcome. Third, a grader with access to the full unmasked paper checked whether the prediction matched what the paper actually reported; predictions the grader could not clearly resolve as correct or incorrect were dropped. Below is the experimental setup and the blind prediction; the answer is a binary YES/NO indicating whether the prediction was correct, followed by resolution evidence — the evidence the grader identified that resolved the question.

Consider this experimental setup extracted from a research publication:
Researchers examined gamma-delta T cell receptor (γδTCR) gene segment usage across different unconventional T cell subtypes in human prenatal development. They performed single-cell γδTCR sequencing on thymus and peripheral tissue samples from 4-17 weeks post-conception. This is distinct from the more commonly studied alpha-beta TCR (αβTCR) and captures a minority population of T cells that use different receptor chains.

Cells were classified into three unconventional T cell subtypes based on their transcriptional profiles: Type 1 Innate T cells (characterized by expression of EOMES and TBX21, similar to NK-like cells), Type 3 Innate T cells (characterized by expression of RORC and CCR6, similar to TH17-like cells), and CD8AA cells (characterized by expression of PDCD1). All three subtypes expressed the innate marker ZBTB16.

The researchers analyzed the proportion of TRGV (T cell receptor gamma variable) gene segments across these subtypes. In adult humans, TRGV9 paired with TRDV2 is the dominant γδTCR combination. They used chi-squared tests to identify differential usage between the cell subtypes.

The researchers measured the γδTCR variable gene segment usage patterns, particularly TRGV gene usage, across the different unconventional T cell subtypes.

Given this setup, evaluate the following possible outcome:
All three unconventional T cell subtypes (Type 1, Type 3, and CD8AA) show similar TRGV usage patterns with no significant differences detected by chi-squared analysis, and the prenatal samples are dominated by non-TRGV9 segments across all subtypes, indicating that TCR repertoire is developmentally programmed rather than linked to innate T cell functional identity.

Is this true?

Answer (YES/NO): NO